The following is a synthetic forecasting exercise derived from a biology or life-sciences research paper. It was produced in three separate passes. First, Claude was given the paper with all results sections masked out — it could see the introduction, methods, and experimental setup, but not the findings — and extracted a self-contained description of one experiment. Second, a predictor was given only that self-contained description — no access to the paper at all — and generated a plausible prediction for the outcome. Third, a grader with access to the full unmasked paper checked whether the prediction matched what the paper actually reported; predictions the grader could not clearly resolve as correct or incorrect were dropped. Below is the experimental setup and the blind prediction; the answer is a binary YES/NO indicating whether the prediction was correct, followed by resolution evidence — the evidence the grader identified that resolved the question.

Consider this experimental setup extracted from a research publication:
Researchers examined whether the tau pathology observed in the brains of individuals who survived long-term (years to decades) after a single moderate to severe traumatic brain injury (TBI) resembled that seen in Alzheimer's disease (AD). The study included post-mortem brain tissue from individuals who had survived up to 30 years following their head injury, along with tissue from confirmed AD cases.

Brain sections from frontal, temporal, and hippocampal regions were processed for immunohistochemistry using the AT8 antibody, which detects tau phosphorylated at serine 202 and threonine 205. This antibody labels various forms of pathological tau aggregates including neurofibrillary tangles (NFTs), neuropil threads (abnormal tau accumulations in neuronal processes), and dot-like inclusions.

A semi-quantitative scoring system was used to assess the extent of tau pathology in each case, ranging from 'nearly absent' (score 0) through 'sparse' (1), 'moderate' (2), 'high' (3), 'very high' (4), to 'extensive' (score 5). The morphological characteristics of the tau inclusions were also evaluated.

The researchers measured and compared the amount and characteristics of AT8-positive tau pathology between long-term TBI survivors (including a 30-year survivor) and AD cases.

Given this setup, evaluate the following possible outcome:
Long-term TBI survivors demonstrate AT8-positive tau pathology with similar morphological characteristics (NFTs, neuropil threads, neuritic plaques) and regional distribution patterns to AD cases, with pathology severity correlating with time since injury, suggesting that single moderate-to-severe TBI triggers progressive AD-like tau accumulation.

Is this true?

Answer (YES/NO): NO